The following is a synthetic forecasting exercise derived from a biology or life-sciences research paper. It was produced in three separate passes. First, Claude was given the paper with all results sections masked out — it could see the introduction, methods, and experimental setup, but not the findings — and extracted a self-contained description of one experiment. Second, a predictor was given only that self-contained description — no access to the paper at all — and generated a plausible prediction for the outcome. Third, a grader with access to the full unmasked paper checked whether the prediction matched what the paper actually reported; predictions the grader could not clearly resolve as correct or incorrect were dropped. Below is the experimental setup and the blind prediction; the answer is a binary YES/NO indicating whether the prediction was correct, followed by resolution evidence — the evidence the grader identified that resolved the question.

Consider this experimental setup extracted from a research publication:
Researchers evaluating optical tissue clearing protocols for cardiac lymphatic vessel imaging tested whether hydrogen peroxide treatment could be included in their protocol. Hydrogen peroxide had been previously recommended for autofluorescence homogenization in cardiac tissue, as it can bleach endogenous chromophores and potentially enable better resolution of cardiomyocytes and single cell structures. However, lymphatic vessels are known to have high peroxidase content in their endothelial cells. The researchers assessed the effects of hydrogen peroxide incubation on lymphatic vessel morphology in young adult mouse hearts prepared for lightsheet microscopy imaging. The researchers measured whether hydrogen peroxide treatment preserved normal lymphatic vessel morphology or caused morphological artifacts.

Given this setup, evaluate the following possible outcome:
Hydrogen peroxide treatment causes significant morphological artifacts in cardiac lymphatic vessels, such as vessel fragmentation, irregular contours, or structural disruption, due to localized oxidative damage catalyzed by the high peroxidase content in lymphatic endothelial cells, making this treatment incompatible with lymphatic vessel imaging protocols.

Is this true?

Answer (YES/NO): NO